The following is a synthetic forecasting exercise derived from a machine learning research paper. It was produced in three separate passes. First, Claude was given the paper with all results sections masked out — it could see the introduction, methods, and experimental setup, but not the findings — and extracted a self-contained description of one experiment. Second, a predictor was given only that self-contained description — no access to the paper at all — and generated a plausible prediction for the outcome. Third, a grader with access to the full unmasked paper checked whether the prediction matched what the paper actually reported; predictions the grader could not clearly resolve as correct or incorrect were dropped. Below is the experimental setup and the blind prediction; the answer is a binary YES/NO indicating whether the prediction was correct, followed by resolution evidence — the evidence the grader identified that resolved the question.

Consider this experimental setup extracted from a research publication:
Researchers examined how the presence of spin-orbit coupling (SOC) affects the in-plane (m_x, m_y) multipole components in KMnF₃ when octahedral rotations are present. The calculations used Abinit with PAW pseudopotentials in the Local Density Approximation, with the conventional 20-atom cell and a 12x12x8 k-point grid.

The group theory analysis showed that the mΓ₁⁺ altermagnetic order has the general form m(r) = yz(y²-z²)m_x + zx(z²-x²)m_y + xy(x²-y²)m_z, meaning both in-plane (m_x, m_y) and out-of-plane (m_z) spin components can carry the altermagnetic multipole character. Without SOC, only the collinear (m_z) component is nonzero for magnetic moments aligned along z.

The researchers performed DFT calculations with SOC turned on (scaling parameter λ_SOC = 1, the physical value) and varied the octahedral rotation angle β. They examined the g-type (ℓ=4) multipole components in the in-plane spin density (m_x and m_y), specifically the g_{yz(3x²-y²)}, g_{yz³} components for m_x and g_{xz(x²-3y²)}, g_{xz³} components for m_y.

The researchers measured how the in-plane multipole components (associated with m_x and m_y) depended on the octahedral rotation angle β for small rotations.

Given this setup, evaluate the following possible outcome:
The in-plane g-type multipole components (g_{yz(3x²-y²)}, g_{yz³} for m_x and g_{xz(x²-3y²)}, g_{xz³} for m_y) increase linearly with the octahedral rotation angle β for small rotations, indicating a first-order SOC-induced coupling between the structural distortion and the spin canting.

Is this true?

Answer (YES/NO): YES